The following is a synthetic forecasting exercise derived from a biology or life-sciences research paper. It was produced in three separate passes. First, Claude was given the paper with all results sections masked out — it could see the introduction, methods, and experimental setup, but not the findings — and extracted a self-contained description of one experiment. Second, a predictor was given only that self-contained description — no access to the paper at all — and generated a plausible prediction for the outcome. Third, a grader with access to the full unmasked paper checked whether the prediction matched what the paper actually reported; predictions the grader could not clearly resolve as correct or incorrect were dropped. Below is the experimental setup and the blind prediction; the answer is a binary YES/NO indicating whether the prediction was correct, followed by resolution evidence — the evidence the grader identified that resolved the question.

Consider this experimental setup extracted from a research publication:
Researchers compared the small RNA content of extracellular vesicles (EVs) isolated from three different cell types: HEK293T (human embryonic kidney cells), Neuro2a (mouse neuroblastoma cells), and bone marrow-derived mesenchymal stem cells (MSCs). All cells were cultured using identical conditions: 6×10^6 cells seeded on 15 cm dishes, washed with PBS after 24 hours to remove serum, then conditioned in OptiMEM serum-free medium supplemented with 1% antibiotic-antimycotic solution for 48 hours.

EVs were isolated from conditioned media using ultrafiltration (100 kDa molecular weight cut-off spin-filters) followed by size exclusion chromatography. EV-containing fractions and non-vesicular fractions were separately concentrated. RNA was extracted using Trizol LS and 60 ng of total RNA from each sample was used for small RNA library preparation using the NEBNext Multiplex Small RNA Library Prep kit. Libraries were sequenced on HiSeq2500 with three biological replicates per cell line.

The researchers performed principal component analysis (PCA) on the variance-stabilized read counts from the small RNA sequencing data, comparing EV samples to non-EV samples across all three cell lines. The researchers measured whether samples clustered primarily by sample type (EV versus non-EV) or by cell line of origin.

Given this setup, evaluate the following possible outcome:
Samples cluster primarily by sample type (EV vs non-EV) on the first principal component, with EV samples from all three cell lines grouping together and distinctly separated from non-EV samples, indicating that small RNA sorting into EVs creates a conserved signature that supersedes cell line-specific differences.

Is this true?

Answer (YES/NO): NO